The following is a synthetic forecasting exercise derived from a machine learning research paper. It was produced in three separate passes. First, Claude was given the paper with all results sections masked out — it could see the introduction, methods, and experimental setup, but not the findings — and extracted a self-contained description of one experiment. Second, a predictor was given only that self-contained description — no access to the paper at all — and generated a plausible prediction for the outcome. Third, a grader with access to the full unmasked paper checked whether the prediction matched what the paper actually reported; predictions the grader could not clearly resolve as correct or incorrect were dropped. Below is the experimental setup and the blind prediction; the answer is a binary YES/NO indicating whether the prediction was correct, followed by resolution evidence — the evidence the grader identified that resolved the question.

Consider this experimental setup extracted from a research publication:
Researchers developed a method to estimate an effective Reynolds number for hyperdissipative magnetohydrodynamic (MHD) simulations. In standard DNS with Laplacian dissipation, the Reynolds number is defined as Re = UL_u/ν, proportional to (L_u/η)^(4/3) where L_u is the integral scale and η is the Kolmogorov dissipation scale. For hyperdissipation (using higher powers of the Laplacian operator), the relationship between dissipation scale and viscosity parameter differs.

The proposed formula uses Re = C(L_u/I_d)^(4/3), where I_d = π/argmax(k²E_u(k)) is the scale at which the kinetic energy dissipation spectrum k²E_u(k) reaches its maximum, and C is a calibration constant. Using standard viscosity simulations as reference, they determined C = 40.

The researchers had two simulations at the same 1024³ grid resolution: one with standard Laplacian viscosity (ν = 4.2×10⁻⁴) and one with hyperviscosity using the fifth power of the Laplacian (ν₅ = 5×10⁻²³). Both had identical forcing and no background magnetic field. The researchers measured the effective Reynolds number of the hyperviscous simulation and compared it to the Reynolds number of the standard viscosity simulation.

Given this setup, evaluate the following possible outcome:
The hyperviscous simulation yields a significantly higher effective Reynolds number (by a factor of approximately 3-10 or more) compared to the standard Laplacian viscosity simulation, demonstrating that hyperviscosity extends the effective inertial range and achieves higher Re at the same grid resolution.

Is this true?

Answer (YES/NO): YES